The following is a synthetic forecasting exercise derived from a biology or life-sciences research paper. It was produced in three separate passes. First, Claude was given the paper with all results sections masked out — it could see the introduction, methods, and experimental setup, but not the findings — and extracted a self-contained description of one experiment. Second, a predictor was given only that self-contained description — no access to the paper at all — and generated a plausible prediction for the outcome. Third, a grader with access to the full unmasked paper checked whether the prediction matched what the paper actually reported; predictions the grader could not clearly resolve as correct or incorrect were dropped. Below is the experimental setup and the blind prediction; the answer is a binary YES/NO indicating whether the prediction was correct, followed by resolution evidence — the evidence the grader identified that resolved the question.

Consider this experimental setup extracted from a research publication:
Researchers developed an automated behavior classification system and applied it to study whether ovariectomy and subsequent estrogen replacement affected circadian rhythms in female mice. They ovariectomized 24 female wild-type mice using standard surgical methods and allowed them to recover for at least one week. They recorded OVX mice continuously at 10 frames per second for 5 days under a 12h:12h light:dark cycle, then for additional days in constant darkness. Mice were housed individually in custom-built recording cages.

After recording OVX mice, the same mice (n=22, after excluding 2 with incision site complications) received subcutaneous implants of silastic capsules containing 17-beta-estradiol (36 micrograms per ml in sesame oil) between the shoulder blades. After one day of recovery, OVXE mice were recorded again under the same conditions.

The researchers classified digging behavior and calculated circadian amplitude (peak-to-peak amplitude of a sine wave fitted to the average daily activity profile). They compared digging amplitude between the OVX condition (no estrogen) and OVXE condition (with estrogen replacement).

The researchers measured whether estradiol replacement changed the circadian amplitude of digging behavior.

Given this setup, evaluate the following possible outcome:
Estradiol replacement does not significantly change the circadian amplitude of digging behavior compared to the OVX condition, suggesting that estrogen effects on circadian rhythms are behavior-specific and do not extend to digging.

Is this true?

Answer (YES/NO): YES